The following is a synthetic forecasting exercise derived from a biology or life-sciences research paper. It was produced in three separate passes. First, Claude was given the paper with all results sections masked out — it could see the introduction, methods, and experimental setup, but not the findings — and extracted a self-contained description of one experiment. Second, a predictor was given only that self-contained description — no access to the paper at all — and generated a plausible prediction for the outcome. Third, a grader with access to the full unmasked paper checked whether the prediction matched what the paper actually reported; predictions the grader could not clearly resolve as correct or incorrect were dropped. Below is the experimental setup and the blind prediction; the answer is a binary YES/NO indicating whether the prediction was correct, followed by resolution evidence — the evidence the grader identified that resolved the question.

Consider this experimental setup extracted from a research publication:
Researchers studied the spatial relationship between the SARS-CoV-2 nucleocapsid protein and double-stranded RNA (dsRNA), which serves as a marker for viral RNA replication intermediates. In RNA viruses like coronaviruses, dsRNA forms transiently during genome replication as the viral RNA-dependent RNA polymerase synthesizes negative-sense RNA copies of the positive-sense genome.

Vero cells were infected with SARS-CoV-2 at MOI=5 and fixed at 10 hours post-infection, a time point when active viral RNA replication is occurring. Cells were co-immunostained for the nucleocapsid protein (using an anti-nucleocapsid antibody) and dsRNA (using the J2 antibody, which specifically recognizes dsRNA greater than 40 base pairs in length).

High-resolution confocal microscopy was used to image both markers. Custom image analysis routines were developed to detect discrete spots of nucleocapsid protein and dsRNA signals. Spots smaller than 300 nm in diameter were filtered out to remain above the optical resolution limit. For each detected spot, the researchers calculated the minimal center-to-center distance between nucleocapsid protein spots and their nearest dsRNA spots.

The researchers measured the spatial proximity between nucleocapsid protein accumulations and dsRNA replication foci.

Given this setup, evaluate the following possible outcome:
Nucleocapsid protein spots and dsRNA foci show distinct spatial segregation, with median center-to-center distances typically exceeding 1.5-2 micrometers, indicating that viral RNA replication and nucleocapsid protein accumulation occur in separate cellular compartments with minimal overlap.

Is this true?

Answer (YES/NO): NO